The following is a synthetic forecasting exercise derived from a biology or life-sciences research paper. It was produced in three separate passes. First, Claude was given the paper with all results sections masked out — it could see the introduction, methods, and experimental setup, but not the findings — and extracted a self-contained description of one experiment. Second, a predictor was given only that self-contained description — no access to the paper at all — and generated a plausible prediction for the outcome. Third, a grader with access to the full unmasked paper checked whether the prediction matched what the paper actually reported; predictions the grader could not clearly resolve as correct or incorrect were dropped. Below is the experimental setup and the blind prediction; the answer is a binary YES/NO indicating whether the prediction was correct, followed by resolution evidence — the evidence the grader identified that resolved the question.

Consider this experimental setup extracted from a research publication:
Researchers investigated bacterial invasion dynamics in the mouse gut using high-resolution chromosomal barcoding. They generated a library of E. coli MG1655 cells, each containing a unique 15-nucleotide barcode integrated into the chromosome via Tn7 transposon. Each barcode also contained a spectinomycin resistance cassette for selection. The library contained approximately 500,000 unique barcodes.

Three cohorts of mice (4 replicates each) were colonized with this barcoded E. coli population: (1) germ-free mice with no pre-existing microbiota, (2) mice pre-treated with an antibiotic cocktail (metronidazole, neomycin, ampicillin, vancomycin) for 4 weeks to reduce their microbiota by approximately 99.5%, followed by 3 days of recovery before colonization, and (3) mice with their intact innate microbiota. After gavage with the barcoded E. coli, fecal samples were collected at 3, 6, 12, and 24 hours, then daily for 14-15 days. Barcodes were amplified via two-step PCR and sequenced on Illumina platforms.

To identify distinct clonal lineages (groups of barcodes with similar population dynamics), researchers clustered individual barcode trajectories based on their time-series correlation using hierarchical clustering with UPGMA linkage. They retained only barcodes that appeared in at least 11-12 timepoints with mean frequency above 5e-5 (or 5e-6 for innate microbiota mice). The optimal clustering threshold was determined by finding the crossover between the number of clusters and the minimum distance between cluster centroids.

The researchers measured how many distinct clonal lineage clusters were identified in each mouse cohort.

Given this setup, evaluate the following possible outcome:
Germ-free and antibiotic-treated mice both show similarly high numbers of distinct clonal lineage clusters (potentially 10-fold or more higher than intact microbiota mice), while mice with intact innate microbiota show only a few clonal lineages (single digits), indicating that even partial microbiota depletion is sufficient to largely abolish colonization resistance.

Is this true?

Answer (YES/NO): NO